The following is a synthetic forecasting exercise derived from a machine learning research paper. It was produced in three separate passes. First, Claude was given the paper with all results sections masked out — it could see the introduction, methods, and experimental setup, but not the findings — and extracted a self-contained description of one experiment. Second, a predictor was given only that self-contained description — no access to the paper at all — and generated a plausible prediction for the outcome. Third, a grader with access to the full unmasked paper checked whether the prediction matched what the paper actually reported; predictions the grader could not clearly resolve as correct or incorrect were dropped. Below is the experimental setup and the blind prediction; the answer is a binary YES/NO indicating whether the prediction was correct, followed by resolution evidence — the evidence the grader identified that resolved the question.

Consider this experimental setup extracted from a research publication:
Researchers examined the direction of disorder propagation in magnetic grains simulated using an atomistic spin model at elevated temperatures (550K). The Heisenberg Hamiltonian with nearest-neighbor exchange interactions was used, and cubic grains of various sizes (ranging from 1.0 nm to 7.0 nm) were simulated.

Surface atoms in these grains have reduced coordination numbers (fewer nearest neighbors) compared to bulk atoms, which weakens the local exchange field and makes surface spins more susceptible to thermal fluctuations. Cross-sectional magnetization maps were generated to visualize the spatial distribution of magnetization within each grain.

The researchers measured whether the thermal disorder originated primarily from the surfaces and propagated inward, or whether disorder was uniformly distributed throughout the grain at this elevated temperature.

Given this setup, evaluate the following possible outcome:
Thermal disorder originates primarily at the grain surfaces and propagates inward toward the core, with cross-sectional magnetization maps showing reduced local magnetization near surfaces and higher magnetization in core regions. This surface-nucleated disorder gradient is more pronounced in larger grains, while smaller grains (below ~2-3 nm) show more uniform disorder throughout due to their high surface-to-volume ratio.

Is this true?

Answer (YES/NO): NO